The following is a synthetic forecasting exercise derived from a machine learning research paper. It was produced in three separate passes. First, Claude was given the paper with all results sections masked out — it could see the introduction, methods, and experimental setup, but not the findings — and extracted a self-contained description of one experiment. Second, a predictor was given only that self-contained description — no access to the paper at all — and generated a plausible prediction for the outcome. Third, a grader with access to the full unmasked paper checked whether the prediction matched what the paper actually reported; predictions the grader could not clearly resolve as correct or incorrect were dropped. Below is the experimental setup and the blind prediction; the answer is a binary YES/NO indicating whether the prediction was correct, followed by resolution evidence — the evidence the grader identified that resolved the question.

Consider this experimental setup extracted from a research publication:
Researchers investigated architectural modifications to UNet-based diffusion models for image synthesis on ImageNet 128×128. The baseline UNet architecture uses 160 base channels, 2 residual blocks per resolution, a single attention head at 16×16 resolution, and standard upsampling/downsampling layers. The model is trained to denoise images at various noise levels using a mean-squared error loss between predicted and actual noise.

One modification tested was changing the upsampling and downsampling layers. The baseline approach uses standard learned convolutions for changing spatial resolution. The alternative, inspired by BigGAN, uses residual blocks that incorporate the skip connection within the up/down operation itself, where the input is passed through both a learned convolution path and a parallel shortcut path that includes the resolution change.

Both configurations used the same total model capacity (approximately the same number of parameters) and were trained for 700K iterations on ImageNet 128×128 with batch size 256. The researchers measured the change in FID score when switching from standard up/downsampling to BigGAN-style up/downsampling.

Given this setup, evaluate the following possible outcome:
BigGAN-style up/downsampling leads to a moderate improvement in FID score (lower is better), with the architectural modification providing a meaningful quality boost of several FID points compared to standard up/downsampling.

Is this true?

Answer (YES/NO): NO